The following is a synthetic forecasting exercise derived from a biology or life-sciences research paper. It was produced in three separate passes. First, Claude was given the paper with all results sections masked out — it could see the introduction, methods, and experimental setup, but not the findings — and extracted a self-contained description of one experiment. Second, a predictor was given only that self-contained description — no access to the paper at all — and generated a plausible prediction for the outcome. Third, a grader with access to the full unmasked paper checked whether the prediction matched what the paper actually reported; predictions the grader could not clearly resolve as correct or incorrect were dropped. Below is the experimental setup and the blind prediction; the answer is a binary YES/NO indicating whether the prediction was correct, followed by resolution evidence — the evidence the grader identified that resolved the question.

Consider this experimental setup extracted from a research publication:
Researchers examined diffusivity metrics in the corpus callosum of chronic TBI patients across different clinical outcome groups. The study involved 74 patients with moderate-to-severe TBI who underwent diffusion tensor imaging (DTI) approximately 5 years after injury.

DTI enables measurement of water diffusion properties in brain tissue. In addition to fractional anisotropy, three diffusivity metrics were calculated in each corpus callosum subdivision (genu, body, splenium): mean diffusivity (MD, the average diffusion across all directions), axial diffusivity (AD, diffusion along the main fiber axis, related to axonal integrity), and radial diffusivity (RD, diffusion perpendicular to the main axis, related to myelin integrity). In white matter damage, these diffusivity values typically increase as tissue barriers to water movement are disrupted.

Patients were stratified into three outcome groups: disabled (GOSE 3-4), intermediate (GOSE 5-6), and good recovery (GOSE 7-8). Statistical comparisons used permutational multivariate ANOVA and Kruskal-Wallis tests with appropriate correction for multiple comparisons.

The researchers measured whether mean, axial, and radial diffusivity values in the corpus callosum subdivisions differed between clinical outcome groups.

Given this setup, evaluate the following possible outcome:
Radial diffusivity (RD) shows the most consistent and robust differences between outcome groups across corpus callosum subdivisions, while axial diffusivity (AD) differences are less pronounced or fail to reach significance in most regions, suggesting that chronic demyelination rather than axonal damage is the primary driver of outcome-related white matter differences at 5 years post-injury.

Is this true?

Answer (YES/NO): NO